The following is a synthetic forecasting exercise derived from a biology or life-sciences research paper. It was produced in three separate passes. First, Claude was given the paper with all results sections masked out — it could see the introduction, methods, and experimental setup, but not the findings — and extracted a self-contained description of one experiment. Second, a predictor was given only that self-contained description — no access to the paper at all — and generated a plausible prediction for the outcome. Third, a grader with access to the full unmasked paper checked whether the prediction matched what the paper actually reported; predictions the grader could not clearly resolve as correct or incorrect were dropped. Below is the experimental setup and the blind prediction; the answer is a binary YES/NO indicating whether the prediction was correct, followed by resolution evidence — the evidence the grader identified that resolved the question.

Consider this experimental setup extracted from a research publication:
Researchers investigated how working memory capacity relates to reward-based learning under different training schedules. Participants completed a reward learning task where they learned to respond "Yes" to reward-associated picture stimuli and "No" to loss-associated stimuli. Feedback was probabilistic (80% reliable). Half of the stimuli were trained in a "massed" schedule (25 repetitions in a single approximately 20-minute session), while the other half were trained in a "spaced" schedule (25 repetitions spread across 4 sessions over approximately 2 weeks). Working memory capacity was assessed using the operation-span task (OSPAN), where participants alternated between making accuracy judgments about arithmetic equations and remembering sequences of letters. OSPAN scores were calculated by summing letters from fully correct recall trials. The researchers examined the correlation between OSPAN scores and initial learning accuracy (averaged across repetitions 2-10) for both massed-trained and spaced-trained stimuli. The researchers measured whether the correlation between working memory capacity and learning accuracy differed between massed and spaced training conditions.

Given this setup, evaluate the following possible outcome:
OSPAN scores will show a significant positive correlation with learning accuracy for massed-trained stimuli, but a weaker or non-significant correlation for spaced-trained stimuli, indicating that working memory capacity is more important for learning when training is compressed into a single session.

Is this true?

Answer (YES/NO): YES